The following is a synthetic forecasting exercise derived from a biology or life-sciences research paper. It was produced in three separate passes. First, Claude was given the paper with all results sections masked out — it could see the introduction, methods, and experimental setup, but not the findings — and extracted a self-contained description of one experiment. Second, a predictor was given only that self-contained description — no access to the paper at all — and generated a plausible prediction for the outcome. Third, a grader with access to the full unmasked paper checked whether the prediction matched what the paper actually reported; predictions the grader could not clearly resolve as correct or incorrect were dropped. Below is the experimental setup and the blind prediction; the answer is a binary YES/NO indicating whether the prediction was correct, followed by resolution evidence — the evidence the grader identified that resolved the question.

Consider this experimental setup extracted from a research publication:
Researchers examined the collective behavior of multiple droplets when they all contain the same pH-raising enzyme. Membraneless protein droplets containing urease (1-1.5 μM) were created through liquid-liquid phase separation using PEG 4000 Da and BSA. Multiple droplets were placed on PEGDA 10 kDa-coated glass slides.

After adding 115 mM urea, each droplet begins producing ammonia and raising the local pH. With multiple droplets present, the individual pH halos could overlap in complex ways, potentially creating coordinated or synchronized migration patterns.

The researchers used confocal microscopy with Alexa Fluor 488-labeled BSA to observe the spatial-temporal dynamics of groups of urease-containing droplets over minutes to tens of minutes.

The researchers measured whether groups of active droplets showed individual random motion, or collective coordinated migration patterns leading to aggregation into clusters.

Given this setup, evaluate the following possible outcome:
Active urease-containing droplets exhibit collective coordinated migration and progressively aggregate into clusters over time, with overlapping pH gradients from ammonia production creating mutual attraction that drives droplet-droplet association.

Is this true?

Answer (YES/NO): YES